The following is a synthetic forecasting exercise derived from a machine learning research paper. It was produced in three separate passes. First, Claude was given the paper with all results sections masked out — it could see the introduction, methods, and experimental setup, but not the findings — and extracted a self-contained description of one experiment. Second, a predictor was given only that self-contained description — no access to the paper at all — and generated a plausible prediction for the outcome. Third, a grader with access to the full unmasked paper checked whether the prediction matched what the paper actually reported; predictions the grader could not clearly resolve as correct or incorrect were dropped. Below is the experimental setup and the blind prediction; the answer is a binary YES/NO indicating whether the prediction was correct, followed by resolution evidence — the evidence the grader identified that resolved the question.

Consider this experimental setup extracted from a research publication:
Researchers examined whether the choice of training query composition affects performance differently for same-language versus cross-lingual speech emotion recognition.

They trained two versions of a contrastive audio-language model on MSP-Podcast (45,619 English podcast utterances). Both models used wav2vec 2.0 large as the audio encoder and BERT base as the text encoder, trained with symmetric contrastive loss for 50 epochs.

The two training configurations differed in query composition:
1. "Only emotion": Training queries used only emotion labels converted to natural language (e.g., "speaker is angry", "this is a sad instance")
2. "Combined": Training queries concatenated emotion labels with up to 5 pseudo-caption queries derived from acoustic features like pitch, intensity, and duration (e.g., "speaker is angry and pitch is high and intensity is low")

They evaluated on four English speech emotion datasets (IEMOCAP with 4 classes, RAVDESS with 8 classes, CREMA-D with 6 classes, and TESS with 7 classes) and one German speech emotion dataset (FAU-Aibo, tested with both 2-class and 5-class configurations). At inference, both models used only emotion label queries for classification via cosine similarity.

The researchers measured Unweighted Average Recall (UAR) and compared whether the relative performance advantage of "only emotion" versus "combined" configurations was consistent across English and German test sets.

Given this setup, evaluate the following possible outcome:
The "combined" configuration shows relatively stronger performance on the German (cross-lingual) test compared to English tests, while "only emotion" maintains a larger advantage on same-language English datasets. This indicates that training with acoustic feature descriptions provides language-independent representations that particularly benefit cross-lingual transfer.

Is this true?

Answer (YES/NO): NO